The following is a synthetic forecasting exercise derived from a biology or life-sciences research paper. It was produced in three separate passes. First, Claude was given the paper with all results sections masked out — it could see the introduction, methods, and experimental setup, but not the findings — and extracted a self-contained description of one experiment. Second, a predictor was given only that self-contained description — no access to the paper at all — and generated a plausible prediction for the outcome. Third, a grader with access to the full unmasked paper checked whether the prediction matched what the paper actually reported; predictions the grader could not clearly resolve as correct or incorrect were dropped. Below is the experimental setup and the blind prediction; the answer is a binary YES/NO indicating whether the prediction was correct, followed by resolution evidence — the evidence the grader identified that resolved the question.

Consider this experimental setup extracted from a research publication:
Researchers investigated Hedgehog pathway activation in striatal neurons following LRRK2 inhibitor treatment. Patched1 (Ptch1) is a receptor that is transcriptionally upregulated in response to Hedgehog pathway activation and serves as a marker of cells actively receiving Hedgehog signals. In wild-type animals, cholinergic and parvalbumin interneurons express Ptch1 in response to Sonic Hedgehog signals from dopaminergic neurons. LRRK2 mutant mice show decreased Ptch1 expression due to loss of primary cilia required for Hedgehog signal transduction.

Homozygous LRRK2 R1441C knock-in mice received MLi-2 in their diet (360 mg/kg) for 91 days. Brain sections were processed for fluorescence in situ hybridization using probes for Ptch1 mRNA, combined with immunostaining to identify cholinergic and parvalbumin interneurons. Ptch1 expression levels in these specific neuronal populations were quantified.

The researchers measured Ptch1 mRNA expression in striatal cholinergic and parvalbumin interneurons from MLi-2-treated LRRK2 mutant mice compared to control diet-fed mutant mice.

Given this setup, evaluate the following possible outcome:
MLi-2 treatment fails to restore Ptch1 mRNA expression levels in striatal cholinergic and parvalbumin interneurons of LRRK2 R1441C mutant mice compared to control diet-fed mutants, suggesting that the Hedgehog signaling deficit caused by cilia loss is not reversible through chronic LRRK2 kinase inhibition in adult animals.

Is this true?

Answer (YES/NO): NO